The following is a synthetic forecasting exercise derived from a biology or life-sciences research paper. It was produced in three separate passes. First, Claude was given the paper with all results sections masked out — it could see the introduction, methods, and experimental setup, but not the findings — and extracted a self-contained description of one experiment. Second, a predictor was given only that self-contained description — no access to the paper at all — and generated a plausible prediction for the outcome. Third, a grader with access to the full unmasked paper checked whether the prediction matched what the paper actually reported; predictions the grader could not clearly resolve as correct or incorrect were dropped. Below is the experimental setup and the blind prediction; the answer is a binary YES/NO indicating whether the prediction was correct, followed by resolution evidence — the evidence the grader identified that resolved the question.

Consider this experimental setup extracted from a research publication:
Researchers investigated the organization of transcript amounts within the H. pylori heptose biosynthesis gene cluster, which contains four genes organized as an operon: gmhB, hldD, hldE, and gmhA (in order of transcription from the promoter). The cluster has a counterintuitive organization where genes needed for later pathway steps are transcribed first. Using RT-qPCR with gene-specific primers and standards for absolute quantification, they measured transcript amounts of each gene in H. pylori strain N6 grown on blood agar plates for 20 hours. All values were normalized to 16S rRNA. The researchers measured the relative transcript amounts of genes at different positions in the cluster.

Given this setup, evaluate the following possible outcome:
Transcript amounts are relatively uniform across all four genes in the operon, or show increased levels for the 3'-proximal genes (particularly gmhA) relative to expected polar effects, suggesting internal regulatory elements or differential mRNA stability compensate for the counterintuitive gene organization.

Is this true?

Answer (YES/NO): YES